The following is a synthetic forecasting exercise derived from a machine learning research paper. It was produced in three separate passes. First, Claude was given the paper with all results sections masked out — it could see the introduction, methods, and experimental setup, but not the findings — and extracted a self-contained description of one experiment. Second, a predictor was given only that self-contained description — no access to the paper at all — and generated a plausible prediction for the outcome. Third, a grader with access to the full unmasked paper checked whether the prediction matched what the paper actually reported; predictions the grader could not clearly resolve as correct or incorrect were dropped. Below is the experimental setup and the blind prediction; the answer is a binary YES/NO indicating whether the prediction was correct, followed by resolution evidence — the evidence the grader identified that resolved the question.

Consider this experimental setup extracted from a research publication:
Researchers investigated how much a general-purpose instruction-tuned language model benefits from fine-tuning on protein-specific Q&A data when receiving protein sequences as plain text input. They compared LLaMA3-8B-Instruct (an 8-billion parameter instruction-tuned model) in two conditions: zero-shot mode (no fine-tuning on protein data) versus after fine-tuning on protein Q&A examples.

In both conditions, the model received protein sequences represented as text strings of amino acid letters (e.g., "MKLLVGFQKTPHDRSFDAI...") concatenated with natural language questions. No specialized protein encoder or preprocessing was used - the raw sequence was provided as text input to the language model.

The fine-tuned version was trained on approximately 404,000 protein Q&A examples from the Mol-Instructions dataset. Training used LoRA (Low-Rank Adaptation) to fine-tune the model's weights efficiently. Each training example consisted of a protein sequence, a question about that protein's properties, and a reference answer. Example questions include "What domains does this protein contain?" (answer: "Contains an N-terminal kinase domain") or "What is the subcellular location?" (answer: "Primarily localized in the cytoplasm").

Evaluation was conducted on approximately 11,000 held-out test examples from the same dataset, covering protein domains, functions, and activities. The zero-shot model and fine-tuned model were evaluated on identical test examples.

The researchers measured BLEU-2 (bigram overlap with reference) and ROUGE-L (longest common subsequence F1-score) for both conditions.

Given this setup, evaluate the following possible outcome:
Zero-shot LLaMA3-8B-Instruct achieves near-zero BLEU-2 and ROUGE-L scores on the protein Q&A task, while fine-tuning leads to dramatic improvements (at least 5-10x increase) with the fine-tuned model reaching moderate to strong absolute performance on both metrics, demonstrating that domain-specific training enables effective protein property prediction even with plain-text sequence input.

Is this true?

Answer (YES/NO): NO